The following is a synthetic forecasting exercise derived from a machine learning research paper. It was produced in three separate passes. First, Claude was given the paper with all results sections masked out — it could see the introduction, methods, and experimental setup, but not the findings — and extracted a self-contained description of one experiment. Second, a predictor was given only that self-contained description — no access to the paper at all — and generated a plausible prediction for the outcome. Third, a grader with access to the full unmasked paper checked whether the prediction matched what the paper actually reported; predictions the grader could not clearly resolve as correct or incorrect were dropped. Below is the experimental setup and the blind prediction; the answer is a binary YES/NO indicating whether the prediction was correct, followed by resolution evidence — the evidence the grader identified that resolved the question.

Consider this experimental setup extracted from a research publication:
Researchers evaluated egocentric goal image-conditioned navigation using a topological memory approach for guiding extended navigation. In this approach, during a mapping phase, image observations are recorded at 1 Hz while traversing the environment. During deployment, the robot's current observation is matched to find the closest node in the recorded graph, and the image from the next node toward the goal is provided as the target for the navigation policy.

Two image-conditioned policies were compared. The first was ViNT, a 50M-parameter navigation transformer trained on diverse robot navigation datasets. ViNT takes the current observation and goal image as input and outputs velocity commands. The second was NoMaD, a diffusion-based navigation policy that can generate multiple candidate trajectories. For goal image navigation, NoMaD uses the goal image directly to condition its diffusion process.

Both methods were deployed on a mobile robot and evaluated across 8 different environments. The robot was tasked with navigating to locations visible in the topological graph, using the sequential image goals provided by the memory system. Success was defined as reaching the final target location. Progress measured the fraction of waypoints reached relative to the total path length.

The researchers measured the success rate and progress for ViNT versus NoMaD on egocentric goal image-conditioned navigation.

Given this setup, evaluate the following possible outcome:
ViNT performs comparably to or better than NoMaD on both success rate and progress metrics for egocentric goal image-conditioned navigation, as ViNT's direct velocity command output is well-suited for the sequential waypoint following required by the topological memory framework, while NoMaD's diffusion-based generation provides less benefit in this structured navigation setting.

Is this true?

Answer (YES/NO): NO